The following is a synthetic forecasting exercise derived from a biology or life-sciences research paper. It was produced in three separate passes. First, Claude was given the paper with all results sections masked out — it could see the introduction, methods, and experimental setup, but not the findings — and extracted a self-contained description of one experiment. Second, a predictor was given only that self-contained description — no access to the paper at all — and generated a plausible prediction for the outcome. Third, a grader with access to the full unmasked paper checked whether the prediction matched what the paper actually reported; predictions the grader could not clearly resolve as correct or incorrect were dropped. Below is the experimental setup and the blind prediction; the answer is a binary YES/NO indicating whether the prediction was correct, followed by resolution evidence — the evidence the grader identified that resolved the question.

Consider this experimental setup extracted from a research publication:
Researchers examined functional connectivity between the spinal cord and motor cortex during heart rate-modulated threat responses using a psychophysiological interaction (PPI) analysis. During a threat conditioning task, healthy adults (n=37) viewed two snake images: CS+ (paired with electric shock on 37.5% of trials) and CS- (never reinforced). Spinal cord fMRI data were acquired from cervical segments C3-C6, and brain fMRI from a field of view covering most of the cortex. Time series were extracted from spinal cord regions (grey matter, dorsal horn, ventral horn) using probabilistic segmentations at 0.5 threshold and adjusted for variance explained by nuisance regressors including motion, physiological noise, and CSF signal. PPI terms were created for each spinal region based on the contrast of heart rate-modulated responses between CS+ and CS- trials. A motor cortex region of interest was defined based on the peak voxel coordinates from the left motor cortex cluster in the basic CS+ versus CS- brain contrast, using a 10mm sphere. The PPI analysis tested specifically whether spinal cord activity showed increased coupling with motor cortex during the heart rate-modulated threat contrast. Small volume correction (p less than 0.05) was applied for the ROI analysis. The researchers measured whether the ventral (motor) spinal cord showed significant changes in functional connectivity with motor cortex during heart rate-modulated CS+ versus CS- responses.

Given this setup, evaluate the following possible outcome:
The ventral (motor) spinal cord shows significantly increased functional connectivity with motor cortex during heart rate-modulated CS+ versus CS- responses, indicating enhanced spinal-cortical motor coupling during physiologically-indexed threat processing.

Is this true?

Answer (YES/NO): YES